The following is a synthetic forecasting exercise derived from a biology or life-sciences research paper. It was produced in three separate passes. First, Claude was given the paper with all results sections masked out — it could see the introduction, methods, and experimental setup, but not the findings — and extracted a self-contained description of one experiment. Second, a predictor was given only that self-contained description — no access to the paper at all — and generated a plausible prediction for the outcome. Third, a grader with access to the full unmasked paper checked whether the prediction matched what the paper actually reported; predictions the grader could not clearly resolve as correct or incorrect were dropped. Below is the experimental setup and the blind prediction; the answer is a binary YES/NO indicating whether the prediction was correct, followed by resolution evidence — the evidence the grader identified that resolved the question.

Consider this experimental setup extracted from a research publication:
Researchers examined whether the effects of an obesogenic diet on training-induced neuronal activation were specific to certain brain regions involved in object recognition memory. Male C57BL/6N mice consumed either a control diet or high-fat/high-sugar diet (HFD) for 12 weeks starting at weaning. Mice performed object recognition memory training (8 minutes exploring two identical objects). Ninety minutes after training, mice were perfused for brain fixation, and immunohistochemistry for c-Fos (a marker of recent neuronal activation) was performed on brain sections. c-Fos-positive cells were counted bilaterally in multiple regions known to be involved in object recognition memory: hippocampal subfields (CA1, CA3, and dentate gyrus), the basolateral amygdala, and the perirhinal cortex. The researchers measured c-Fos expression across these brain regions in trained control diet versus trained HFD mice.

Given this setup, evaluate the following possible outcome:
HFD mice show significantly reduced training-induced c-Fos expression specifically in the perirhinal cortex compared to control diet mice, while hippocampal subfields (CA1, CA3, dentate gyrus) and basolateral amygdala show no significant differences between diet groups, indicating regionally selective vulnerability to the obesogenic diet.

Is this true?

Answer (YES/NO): NO